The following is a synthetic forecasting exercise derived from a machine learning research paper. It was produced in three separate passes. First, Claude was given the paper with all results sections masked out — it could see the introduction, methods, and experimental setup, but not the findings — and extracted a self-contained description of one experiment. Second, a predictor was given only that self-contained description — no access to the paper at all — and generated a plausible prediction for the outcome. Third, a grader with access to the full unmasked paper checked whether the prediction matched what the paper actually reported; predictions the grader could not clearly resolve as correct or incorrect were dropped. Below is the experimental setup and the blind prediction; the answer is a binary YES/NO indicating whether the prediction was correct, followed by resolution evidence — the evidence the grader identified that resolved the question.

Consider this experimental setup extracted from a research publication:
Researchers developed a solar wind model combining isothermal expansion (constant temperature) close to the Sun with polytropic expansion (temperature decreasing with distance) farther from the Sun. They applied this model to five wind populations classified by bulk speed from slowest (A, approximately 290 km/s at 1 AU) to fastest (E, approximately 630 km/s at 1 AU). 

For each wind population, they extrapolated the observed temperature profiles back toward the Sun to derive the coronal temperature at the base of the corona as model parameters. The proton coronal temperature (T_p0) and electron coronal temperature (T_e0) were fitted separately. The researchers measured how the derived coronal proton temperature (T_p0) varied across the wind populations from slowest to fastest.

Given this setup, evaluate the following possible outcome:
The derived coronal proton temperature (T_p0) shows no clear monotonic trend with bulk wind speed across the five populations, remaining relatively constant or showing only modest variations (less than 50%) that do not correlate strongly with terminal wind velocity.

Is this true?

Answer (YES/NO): NO